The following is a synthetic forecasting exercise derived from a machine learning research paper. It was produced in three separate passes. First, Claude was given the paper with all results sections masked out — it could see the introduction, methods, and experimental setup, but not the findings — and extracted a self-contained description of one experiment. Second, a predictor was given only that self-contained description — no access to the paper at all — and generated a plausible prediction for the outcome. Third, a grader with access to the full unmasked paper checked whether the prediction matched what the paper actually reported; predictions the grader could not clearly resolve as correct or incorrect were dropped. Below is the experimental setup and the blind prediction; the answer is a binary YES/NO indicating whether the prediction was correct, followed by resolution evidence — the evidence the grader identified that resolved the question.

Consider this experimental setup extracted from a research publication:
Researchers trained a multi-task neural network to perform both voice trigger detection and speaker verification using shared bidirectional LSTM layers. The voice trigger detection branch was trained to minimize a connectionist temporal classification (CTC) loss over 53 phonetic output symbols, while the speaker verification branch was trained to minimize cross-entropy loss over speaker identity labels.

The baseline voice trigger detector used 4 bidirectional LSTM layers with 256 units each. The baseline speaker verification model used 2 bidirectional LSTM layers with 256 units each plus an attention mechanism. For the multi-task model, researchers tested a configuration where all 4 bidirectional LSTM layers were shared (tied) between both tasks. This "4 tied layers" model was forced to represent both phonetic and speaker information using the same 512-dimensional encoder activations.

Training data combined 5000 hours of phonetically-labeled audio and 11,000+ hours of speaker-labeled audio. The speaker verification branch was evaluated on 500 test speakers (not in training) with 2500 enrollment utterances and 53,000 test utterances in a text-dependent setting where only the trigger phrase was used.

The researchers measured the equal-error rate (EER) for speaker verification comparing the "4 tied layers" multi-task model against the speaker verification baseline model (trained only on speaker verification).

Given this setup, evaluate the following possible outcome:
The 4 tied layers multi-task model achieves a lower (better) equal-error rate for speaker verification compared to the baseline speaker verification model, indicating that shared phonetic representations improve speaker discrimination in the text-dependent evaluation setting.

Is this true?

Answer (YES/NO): NO